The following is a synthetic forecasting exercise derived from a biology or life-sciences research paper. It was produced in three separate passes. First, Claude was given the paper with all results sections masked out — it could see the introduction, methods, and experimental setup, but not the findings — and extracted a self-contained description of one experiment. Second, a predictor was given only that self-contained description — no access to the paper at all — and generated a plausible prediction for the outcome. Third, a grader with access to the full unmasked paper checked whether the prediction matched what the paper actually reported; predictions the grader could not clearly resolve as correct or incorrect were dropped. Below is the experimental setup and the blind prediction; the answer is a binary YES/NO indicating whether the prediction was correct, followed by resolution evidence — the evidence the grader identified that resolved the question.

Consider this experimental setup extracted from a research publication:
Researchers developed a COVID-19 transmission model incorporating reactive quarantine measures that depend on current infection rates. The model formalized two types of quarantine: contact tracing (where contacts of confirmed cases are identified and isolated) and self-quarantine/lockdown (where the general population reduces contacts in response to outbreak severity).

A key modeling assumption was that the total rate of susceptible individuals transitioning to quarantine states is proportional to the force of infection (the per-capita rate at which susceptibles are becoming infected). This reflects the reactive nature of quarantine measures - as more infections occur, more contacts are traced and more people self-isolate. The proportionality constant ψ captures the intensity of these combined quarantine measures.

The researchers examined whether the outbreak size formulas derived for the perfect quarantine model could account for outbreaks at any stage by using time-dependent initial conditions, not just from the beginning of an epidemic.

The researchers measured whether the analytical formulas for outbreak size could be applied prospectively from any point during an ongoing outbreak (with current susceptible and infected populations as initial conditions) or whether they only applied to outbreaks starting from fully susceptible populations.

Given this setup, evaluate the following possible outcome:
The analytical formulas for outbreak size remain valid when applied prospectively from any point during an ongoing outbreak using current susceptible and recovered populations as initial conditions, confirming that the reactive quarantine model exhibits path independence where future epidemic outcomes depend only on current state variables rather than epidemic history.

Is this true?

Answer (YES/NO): YES